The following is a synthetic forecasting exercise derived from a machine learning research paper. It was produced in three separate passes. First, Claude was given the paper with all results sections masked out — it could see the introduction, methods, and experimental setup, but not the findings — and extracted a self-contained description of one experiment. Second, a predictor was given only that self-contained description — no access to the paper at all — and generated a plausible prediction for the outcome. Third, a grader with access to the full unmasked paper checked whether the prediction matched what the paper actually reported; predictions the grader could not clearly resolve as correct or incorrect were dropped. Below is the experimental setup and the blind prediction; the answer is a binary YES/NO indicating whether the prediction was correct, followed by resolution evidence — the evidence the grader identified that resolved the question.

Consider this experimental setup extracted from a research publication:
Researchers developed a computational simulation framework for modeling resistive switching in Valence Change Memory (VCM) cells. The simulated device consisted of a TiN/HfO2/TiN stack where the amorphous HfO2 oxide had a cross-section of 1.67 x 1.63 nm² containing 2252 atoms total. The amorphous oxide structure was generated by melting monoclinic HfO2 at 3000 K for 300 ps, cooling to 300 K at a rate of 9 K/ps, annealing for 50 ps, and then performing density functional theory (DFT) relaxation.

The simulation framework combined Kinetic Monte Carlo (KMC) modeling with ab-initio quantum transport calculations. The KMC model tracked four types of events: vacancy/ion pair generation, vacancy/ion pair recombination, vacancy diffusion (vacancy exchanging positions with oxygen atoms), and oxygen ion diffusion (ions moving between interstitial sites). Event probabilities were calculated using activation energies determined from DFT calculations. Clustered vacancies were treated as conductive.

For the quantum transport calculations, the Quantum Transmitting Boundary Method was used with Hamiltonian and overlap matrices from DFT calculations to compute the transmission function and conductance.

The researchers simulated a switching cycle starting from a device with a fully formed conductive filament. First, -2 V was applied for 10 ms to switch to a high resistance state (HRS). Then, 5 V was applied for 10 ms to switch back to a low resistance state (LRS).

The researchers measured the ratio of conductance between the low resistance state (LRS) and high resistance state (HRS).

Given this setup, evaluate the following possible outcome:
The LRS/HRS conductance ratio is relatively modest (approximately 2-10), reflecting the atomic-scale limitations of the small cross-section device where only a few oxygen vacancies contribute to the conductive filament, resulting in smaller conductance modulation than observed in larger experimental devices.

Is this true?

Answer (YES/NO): NO